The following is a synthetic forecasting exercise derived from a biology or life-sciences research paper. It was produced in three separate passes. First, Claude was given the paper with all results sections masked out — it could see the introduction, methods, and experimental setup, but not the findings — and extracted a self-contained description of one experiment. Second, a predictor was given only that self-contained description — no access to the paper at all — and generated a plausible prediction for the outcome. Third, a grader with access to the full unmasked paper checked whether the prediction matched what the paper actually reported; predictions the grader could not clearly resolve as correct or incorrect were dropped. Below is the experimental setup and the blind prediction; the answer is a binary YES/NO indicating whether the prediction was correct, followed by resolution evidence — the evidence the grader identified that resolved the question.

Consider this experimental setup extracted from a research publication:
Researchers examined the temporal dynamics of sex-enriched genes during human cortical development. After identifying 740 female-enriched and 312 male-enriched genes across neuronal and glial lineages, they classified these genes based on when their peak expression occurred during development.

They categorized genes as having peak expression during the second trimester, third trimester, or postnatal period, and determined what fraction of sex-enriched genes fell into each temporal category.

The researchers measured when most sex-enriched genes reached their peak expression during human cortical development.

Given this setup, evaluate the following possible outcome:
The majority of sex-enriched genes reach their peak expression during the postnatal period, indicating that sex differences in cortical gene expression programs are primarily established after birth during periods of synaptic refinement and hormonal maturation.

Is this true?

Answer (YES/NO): NO